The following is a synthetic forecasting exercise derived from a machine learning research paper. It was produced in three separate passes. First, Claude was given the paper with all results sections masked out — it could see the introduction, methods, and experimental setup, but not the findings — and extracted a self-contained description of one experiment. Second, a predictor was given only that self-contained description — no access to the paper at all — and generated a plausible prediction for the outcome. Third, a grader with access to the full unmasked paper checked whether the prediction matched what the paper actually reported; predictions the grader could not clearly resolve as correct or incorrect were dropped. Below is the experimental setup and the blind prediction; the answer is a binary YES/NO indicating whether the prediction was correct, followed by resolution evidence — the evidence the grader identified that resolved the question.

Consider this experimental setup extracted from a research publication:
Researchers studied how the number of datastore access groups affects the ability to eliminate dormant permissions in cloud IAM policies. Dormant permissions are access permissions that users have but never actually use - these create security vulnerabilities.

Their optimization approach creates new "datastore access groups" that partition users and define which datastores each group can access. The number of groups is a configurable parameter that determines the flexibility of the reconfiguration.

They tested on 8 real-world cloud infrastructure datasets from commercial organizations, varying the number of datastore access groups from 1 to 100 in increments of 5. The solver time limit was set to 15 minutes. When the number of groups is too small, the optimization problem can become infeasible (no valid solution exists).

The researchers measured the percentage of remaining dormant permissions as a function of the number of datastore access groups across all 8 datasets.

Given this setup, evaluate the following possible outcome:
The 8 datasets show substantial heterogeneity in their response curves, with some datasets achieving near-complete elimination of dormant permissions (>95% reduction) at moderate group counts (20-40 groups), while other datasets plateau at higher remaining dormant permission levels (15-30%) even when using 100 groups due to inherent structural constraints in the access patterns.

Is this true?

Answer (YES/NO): NO